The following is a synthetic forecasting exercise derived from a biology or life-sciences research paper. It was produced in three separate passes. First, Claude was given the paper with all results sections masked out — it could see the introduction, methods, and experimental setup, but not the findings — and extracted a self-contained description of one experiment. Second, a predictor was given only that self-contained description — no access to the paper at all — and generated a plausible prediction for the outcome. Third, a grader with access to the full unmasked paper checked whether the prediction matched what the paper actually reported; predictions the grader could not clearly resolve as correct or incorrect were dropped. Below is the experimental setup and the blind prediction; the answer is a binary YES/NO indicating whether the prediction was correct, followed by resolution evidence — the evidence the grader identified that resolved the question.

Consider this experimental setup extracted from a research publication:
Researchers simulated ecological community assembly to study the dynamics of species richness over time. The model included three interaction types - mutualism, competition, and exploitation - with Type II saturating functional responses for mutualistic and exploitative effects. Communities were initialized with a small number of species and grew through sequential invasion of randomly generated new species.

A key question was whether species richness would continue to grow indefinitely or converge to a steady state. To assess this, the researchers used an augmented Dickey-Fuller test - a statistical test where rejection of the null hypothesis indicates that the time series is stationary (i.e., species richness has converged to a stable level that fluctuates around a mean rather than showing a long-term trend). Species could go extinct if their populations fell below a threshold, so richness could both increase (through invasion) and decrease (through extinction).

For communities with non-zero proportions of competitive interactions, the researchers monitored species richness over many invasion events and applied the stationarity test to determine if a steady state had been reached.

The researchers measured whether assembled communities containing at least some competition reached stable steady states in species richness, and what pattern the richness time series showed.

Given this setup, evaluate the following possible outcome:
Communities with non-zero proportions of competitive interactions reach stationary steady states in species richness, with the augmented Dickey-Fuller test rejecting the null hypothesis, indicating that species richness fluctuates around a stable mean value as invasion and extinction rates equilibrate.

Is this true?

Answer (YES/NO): YES